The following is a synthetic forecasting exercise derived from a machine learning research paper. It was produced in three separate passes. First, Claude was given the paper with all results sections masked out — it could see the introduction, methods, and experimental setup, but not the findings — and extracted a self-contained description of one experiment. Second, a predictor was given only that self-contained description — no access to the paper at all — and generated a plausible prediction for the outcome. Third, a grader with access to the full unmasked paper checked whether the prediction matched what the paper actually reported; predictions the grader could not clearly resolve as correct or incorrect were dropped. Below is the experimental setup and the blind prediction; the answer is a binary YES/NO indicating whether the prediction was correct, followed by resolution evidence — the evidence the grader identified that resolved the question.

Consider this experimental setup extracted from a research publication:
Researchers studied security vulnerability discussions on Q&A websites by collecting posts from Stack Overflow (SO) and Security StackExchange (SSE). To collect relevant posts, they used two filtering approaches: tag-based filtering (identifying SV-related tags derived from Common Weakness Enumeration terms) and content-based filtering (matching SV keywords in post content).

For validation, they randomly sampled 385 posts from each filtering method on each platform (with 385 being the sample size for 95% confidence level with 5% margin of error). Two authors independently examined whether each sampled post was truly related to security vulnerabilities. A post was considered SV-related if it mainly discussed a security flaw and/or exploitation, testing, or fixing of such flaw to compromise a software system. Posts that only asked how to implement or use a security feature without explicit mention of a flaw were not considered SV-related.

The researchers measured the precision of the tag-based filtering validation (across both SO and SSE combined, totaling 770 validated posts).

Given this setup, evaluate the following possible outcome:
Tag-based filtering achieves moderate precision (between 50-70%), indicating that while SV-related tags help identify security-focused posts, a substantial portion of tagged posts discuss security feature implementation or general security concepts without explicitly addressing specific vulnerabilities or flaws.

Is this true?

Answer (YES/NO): NO